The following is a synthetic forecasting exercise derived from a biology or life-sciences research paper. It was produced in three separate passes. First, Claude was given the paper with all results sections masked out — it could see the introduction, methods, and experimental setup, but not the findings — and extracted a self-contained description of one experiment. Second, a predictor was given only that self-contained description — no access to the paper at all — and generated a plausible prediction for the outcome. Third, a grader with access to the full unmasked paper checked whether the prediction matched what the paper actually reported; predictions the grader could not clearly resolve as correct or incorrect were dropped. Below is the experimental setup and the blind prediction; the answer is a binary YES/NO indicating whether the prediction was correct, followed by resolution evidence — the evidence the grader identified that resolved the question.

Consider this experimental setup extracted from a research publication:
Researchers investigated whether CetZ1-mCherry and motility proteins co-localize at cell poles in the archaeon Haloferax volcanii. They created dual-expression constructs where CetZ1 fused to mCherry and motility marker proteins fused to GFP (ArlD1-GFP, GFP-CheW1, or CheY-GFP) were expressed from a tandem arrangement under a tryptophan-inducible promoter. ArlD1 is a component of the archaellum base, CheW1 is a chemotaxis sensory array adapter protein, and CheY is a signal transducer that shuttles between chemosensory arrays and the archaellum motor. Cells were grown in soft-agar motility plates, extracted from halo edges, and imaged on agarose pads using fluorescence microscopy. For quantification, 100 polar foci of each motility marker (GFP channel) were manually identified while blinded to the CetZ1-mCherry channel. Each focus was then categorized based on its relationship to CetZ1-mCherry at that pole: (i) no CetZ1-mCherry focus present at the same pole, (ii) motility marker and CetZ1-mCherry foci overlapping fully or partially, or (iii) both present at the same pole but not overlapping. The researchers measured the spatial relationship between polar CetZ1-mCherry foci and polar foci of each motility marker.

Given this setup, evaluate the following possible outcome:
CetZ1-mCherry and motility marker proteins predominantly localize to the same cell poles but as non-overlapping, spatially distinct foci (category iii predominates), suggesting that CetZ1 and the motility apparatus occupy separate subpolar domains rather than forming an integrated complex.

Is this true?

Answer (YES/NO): NO